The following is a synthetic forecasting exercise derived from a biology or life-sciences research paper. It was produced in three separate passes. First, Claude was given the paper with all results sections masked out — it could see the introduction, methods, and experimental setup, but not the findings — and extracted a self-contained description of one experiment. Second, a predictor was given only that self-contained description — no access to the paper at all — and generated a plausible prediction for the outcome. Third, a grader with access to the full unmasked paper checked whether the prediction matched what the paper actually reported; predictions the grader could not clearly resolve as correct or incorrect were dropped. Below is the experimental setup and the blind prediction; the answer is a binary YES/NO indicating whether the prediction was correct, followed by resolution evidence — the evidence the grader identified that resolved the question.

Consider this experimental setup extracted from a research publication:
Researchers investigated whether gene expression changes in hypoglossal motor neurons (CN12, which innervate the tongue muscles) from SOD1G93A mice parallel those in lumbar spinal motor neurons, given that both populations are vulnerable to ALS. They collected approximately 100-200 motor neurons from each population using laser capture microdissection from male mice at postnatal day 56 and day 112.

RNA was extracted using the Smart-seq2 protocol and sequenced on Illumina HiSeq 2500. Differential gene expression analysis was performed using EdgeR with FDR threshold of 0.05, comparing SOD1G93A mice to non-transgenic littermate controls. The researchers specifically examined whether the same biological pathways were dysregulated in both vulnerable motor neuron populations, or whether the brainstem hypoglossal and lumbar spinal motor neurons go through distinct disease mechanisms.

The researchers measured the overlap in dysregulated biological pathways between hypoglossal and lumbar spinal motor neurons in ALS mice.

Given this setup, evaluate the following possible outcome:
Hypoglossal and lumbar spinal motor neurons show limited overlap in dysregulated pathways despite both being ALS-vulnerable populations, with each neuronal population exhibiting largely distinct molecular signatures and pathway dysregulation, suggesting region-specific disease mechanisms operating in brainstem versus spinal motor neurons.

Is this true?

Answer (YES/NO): NO